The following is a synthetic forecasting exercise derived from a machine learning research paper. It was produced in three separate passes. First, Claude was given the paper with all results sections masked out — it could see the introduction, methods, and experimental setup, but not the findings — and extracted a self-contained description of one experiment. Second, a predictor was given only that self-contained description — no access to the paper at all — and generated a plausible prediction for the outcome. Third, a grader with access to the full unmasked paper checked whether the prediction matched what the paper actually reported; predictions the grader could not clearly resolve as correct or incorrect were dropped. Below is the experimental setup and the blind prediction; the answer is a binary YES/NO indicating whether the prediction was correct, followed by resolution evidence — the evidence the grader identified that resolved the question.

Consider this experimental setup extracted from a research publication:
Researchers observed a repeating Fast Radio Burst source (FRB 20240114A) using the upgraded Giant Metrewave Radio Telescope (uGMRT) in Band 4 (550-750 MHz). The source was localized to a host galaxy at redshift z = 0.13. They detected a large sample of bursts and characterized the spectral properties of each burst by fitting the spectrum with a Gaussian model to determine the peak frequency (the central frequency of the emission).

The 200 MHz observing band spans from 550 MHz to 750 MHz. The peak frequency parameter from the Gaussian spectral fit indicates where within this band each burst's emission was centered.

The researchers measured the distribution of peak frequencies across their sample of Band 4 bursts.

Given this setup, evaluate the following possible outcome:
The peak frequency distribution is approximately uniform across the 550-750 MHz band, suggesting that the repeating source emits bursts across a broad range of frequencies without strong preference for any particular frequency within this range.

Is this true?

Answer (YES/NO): YES